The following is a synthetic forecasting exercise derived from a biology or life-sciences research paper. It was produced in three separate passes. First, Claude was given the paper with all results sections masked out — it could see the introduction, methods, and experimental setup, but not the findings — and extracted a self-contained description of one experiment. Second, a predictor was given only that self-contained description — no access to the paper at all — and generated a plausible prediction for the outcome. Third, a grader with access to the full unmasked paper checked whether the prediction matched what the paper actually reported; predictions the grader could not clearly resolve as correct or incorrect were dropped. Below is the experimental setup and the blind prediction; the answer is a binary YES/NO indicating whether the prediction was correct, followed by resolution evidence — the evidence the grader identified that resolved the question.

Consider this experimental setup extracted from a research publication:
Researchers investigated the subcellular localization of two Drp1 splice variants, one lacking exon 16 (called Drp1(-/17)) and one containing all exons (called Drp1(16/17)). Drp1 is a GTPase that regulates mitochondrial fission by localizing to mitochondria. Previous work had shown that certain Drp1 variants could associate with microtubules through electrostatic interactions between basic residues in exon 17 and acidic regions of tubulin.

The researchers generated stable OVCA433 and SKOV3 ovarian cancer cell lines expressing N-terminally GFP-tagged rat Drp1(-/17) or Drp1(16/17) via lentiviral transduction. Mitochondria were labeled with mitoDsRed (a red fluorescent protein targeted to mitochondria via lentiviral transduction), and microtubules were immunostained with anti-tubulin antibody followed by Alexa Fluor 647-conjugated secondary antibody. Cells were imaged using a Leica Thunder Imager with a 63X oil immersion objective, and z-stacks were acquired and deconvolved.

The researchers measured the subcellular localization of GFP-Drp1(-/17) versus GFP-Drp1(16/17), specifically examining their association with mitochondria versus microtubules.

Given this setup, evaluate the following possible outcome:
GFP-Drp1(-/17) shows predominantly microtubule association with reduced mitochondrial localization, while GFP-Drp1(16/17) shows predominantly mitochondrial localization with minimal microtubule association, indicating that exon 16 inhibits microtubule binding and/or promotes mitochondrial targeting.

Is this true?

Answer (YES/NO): YES